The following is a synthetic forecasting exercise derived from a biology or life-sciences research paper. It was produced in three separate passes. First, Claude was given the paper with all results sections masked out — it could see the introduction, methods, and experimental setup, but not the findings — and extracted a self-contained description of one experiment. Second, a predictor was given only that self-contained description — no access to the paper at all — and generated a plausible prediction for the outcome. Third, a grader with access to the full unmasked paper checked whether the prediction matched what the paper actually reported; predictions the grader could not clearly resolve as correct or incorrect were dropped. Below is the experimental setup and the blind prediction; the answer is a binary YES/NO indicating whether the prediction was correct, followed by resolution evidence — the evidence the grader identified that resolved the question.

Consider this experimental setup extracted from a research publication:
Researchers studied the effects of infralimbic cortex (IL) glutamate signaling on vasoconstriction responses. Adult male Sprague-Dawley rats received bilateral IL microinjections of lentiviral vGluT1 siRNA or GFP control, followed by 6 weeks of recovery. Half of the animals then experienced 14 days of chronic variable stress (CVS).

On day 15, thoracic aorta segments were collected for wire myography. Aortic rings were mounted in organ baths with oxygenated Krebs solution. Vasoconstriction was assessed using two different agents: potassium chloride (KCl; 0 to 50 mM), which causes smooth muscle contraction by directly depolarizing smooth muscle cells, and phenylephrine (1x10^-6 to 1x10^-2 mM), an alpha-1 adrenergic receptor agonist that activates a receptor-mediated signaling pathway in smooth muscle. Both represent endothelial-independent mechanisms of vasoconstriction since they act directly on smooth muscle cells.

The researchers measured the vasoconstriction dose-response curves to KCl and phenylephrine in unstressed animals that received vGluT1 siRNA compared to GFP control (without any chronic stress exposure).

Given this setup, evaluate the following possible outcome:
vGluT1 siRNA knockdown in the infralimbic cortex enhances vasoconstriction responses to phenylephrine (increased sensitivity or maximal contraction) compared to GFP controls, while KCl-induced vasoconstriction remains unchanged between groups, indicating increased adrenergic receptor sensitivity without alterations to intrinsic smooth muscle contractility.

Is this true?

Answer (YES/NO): NO